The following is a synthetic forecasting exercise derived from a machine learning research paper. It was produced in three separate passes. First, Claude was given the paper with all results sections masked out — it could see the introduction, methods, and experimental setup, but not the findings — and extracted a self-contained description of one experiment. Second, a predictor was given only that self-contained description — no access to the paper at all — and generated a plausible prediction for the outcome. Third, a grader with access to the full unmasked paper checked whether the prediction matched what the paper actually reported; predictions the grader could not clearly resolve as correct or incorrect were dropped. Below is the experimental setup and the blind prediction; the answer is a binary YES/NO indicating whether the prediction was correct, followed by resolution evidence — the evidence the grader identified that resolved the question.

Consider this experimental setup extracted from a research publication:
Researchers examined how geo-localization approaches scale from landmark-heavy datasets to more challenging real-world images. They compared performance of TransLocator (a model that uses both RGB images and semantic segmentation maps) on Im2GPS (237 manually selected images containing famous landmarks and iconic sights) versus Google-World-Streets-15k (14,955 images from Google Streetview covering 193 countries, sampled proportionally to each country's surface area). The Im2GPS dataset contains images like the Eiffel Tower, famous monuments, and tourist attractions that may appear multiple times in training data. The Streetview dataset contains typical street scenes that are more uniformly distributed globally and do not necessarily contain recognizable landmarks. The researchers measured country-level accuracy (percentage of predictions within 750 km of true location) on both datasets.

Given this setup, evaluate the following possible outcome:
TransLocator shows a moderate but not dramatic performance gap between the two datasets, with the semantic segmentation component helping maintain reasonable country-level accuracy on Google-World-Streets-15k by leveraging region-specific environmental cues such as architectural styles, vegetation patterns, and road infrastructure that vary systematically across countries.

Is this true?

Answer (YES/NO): NO